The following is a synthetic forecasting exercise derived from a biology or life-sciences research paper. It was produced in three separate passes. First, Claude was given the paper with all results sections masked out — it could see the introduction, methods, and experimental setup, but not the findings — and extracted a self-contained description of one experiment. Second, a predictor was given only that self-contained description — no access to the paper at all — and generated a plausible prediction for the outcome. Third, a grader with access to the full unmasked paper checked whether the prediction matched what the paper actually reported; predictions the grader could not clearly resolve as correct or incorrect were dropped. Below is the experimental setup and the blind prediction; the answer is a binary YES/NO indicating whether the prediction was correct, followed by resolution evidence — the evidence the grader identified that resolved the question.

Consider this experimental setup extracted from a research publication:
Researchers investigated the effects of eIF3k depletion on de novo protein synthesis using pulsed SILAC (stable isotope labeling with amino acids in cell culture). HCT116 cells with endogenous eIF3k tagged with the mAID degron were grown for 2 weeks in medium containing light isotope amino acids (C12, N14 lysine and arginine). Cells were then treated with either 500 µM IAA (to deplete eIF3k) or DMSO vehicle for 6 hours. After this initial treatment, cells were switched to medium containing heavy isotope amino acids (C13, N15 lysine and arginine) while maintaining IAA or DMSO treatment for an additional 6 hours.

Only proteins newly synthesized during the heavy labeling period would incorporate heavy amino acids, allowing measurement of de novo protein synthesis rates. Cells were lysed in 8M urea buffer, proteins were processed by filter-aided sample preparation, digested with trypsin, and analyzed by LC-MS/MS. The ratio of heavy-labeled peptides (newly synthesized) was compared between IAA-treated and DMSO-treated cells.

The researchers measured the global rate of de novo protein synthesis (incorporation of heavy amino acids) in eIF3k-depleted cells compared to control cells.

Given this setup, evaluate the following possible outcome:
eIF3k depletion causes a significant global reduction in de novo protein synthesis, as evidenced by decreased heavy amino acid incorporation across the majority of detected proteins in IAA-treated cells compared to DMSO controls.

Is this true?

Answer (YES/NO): NO